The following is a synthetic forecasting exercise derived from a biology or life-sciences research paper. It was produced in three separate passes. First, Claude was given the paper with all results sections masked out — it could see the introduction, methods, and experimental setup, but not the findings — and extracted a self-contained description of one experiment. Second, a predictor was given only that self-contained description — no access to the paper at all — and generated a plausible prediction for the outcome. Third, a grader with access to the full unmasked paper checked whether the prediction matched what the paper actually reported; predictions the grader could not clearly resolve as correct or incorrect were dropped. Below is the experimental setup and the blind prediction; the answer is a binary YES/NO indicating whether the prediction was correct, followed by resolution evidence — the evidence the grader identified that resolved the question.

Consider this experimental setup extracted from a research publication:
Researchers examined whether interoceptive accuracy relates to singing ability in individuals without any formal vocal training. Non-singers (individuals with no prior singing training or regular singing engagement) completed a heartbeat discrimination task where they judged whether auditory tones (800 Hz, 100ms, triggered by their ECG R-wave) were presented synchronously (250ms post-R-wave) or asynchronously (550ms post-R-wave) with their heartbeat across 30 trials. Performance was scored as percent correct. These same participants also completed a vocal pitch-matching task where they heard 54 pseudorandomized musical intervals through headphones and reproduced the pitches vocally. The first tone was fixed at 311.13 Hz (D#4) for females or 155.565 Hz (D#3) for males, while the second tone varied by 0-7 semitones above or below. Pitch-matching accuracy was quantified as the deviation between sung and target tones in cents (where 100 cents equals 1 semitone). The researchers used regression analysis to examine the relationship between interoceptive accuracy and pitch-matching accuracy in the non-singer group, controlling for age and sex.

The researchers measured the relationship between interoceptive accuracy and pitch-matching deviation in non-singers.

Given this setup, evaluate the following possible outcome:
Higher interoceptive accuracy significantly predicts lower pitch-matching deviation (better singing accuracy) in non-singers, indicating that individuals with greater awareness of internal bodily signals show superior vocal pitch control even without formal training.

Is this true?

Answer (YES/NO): YES